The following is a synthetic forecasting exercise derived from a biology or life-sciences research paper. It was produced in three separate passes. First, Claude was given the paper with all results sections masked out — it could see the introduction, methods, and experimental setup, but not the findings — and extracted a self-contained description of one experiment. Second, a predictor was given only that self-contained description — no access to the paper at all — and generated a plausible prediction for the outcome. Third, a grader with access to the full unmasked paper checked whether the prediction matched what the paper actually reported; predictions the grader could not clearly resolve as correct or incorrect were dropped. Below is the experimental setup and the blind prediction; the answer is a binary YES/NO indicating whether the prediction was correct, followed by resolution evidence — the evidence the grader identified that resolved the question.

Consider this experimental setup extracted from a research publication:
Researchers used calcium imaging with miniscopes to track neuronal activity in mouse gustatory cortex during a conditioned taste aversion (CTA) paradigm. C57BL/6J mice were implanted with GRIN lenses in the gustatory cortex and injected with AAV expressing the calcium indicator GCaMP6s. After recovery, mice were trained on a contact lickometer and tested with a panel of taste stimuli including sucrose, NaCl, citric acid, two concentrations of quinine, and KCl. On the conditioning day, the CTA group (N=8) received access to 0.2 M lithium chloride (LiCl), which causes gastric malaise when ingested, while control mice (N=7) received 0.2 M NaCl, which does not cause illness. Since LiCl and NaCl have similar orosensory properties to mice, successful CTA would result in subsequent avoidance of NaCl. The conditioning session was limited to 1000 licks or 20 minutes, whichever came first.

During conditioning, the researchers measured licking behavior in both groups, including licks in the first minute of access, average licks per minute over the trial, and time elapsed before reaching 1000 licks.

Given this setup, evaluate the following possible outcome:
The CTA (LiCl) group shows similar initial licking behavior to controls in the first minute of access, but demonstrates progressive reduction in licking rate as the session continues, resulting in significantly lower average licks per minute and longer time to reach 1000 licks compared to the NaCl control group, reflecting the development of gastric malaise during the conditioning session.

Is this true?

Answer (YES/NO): YES